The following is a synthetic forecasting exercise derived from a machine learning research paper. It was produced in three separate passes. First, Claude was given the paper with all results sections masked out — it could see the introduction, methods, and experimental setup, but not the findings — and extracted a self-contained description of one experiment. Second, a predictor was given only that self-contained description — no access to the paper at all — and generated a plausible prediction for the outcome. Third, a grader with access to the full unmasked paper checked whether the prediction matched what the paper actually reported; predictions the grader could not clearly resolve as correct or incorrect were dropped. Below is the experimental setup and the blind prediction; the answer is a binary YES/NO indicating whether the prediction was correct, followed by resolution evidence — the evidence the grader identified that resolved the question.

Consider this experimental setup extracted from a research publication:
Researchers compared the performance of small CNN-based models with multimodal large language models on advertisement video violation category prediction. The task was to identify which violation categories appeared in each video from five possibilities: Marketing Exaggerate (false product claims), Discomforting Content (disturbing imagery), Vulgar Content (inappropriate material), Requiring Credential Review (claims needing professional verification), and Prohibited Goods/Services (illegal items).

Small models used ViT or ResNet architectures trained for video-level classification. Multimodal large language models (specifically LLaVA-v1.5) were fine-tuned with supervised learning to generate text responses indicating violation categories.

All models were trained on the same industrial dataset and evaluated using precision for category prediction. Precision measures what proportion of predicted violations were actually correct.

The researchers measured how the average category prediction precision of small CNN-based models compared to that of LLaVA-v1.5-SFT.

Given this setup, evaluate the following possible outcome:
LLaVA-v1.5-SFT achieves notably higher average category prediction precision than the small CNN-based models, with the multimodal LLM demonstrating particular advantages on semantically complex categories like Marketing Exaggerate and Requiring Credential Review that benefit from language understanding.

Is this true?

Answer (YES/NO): NO